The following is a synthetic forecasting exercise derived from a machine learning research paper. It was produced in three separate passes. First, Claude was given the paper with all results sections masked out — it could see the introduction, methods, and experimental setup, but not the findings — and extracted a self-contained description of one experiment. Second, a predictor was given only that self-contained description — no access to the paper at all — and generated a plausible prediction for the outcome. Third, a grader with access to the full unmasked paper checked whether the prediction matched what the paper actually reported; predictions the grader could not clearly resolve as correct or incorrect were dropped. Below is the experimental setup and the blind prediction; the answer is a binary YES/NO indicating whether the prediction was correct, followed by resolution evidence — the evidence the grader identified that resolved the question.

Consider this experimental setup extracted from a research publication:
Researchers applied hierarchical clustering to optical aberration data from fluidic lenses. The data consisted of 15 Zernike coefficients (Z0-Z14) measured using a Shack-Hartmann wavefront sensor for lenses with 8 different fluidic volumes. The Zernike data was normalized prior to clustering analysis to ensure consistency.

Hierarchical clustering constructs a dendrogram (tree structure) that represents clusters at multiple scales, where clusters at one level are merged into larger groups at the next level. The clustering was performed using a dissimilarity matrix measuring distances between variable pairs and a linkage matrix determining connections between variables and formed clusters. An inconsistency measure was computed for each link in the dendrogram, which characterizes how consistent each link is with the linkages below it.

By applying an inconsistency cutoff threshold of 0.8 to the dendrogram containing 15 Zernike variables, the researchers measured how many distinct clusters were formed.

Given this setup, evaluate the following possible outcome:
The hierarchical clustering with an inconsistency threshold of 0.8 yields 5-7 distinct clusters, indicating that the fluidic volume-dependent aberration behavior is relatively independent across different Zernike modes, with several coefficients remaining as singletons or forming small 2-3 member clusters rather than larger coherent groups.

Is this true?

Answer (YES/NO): YES